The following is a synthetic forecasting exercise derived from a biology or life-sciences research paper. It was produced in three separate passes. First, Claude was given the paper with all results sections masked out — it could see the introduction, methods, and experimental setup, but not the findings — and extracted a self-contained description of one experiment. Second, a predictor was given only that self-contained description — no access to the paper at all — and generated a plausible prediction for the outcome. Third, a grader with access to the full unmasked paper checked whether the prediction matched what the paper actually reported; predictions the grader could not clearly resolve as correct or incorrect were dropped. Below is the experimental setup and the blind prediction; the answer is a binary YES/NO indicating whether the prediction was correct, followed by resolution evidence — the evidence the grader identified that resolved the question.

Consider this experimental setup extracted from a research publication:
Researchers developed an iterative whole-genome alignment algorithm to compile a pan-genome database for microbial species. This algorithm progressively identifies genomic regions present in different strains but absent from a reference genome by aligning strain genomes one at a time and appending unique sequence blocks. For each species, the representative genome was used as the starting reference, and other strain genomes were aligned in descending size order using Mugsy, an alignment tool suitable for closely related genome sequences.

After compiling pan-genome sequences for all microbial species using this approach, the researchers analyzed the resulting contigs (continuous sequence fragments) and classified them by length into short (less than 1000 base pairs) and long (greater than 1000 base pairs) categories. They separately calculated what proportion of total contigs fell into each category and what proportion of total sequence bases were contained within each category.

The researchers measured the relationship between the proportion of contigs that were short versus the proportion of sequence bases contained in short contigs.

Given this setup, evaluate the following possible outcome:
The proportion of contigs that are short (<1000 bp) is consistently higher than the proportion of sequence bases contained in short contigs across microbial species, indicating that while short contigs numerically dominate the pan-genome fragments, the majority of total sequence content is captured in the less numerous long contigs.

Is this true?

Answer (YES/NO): YES